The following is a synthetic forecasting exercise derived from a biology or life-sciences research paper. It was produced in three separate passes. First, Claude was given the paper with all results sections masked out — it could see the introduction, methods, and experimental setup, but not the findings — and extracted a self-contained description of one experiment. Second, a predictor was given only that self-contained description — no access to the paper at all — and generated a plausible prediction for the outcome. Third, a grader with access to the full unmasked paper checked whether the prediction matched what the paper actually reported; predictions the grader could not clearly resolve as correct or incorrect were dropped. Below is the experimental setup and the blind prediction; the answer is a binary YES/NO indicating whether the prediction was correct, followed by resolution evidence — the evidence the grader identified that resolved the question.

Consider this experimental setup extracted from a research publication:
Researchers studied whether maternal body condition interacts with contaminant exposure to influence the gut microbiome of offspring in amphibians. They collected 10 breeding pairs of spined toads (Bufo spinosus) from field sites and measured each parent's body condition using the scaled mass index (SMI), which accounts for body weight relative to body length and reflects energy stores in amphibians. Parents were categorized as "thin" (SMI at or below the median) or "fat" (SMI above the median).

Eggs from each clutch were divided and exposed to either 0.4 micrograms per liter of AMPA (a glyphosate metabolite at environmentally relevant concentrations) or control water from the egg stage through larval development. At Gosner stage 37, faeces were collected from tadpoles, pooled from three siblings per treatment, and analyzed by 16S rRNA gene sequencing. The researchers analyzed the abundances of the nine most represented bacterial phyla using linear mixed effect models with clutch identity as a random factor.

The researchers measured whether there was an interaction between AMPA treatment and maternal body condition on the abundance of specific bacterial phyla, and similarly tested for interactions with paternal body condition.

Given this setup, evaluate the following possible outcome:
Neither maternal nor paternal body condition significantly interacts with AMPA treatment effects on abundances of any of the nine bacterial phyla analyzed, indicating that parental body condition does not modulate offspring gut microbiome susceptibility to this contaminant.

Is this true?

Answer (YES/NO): NO